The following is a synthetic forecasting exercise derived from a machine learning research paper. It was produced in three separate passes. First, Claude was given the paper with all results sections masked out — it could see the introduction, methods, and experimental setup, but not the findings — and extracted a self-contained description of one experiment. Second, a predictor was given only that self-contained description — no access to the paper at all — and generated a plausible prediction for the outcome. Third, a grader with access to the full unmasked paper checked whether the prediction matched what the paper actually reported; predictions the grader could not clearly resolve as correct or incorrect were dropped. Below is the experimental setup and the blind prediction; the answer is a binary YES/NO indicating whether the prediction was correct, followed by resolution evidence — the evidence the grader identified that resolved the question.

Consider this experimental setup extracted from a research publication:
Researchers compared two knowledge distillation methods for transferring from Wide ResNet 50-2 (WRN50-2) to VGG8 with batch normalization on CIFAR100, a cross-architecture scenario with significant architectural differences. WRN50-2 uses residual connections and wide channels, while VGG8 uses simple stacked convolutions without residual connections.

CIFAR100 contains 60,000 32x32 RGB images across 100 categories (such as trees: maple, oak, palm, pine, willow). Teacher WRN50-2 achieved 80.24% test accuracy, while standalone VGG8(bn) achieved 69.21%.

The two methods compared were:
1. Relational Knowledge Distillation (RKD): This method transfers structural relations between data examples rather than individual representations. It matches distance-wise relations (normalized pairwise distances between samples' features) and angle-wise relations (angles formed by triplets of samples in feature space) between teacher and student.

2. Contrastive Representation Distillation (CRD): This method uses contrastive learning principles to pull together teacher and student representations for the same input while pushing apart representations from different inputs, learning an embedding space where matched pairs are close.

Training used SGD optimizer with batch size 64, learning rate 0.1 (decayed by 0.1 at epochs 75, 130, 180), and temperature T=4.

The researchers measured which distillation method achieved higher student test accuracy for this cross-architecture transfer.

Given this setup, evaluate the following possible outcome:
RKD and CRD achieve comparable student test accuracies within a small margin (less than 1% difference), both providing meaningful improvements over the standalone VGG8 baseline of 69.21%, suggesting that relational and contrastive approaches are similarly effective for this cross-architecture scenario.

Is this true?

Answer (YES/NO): NO